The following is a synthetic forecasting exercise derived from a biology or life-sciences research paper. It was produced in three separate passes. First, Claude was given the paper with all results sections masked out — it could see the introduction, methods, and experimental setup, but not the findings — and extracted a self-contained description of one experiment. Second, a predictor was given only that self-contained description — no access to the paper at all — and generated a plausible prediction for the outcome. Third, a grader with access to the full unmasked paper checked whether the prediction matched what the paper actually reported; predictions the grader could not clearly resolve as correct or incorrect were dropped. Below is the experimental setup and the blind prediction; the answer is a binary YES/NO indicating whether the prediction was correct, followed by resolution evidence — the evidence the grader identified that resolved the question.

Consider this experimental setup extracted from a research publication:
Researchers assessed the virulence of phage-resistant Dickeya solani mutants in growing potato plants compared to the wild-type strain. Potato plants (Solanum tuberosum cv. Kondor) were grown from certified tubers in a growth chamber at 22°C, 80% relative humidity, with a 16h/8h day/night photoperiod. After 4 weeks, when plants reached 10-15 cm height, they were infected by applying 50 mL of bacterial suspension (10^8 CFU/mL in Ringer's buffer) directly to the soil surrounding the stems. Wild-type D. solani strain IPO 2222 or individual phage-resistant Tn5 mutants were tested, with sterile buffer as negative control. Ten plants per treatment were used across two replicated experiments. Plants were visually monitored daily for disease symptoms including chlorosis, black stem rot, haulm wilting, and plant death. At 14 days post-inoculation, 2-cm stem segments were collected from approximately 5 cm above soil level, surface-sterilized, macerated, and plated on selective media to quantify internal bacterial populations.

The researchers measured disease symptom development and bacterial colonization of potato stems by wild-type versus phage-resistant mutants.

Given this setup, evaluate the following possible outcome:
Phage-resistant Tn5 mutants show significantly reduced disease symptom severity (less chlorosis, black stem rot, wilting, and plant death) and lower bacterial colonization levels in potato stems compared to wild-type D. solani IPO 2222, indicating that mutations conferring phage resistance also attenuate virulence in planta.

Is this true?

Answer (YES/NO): YES